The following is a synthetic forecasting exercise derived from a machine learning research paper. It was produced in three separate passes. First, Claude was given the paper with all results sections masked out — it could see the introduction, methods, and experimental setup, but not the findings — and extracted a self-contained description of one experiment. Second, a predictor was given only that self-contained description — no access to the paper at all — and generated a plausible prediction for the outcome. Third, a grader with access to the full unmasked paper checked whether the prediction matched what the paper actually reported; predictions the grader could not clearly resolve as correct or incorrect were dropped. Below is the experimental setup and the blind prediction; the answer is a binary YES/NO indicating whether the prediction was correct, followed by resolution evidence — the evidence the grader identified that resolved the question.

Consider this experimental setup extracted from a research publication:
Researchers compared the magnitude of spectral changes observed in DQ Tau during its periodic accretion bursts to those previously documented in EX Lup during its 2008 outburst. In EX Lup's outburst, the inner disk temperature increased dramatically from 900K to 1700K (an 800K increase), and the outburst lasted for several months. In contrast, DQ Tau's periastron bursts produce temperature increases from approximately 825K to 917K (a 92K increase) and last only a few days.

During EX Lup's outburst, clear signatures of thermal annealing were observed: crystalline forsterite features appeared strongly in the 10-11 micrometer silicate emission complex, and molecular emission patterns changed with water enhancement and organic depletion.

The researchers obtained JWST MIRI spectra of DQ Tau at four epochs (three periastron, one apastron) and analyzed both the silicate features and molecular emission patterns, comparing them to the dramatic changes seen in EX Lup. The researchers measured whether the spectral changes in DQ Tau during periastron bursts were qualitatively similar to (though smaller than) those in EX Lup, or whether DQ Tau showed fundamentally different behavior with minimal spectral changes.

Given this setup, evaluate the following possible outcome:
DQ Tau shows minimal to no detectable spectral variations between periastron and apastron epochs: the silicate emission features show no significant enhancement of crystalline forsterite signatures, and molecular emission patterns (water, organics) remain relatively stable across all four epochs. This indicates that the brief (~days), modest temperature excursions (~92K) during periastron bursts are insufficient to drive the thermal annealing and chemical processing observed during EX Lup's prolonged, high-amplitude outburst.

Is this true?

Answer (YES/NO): NO